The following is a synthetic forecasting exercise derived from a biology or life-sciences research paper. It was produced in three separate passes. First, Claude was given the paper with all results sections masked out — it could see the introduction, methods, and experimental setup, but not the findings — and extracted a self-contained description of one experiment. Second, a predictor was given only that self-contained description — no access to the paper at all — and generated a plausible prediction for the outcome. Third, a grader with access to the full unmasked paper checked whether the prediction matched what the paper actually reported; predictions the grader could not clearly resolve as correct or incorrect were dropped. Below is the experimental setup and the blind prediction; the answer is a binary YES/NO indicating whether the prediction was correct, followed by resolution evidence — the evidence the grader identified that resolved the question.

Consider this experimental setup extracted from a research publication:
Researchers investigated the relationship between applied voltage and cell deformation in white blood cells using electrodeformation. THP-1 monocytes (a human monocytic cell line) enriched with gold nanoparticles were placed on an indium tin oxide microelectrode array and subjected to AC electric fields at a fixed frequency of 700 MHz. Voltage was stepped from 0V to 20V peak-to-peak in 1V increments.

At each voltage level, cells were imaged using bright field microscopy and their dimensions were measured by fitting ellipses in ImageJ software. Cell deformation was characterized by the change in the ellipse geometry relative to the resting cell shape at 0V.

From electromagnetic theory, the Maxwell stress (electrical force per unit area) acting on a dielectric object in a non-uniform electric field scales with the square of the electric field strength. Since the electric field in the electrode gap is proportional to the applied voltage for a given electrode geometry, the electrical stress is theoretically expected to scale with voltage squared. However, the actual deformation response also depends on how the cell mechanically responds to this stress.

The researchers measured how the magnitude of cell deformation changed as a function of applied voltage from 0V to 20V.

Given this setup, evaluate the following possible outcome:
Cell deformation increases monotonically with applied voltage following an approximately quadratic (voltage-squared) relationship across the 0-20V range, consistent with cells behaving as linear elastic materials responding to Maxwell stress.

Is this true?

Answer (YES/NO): NO